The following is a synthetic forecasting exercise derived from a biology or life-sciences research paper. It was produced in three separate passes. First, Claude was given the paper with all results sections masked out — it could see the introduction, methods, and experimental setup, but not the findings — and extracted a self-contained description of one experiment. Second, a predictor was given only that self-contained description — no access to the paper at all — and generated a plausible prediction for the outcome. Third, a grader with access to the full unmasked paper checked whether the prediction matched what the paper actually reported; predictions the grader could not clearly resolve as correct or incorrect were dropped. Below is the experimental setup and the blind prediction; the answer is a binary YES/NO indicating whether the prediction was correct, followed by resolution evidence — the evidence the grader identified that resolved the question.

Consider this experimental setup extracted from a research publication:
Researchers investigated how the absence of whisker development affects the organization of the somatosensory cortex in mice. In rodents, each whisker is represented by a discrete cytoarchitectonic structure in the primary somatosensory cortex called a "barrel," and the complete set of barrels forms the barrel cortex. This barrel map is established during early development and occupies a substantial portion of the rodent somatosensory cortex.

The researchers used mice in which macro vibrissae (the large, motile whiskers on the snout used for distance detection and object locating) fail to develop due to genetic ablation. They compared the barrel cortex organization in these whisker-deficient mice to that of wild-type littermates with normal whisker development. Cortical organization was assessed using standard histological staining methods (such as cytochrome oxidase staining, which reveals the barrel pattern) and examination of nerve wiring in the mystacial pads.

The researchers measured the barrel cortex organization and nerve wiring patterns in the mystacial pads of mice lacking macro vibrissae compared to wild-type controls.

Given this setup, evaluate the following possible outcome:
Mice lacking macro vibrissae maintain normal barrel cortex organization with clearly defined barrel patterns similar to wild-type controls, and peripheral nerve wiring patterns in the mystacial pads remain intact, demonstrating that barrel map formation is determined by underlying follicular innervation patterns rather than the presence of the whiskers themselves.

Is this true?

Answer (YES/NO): NO